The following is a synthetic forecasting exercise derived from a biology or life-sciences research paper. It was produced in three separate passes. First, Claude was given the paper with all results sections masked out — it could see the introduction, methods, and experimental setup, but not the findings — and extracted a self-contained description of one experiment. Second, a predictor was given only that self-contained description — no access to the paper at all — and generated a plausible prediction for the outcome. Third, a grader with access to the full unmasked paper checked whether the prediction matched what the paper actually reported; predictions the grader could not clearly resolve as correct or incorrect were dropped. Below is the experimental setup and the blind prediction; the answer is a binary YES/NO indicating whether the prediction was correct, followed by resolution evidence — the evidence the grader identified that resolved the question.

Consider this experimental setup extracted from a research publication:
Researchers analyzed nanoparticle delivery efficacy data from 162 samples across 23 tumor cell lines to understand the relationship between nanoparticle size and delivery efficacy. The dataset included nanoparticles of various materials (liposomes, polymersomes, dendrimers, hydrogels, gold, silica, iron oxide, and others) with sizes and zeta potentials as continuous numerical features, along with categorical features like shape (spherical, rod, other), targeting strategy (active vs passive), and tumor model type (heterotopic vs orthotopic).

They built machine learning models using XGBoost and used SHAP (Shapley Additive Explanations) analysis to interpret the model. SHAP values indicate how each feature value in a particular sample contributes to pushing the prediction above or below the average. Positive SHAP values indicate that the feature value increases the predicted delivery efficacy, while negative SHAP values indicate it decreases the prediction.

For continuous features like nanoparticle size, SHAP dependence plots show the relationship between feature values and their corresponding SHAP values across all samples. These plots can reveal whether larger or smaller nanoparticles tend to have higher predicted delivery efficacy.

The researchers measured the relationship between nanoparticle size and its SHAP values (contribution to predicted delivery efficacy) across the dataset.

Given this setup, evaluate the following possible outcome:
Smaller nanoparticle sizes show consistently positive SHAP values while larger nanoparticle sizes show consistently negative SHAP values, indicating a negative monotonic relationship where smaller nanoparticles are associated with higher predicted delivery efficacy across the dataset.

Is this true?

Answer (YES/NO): NO